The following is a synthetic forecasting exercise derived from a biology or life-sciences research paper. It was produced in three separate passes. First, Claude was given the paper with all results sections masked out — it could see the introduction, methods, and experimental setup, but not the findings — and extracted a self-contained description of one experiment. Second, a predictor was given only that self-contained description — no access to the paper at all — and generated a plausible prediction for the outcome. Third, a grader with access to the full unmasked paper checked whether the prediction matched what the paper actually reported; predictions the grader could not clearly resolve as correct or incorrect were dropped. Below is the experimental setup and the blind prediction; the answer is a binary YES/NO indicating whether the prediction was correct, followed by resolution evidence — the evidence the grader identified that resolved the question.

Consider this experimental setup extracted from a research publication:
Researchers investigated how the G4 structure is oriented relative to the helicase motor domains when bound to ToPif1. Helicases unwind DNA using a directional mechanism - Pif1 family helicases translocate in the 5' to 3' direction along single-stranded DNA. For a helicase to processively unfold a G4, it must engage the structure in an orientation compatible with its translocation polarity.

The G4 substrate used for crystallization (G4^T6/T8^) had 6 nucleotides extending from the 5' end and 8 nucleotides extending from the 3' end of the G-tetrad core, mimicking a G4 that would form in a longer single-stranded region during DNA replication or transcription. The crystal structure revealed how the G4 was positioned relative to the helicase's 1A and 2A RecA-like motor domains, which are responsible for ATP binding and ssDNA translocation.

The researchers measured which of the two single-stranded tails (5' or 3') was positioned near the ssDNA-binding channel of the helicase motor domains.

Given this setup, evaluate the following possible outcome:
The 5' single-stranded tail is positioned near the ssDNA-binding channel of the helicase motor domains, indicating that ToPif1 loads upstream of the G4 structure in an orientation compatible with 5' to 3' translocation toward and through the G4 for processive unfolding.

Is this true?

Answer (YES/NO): YES